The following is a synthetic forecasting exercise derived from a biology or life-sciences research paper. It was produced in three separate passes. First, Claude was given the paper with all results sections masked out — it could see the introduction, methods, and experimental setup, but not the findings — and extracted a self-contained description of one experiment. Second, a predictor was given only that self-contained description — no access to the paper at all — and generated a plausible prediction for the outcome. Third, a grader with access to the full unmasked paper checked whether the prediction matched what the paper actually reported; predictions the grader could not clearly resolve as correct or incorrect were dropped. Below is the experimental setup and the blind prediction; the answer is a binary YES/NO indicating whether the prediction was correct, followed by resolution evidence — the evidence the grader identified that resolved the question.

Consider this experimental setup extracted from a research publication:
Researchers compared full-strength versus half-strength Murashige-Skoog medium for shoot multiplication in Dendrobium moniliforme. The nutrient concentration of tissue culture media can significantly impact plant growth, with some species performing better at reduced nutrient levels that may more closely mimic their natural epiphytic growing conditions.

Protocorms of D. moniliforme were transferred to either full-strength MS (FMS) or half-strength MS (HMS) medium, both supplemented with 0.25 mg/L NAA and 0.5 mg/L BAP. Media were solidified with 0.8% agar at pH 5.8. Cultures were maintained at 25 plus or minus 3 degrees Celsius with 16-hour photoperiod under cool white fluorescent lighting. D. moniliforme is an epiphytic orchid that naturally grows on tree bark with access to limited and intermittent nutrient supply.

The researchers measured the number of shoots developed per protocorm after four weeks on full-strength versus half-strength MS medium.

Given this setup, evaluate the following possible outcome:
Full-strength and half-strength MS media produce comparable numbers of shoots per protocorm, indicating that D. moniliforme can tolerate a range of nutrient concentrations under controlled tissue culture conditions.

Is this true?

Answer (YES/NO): NO